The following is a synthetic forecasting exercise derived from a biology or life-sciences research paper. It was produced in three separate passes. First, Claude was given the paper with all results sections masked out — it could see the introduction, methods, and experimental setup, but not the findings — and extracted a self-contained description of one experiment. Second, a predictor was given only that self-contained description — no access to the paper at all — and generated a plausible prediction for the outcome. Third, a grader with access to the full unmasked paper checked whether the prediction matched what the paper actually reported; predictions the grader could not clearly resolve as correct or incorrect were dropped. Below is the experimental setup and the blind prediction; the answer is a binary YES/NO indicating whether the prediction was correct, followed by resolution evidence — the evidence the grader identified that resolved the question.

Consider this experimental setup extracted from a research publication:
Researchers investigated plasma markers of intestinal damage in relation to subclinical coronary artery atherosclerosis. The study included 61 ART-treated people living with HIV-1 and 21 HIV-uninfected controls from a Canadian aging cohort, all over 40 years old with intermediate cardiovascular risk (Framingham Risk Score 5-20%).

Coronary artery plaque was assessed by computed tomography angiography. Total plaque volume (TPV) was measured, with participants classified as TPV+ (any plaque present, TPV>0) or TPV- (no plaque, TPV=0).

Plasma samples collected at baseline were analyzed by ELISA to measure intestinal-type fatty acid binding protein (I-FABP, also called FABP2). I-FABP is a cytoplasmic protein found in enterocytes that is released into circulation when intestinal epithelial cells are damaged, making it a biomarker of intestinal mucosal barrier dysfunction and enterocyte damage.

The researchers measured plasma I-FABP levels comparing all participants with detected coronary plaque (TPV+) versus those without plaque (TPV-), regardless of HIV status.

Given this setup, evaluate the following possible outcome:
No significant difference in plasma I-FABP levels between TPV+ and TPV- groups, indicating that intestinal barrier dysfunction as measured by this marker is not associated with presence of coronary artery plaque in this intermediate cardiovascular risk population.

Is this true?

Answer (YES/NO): YES